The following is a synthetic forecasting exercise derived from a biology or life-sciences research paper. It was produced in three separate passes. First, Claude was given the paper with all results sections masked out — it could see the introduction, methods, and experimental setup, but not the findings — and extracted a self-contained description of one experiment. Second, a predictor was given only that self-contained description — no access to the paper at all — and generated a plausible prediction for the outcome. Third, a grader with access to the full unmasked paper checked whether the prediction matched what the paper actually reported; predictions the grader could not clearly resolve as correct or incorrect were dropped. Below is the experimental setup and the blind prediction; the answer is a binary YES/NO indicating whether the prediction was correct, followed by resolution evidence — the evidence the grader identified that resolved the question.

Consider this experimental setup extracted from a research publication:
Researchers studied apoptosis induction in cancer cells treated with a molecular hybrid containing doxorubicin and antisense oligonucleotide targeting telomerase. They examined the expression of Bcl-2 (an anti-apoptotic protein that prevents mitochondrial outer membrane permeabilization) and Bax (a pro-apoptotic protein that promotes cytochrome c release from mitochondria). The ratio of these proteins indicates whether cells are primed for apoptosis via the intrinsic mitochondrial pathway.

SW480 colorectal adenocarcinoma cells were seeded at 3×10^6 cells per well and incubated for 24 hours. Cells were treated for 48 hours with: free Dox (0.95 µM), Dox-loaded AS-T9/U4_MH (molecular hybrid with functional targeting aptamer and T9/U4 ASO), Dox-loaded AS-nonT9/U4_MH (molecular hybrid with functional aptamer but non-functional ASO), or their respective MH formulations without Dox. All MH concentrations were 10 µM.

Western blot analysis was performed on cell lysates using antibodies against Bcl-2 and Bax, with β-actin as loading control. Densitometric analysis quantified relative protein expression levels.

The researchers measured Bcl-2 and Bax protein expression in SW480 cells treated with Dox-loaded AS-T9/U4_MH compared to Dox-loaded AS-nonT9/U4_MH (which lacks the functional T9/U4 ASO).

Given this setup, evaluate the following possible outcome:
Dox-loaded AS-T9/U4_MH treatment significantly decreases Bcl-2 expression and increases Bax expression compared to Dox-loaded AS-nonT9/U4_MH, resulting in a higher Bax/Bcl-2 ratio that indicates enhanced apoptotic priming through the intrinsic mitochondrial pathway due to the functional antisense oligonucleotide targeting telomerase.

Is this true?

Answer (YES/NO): YES